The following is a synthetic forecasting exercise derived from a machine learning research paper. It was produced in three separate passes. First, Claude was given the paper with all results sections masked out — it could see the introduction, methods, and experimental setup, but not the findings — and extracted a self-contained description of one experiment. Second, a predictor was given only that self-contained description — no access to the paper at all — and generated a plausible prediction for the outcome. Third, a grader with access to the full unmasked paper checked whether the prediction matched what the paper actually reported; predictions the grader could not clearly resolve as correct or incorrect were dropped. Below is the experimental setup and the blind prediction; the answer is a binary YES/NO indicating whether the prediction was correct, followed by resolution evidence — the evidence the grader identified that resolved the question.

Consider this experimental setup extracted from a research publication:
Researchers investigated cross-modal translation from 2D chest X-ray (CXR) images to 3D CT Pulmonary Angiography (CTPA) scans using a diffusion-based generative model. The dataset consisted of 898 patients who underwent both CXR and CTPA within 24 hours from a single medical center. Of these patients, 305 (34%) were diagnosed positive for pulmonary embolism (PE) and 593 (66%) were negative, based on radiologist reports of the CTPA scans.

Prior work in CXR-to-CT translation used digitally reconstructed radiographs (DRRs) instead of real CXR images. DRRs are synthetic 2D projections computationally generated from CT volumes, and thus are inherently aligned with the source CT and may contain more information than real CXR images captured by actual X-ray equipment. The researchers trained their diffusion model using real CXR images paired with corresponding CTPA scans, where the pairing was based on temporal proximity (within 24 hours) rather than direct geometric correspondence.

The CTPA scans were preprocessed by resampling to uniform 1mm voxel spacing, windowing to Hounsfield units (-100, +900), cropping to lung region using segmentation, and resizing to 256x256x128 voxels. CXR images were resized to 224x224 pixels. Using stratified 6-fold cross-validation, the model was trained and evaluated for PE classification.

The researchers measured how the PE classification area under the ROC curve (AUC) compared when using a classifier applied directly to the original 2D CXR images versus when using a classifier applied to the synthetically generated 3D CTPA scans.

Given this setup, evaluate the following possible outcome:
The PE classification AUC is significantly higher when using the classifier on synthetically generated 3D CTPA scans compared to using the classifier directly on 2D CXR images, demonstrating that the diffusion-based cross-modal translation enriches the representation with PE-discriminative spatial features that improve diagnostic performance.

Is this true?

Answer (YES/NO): YES